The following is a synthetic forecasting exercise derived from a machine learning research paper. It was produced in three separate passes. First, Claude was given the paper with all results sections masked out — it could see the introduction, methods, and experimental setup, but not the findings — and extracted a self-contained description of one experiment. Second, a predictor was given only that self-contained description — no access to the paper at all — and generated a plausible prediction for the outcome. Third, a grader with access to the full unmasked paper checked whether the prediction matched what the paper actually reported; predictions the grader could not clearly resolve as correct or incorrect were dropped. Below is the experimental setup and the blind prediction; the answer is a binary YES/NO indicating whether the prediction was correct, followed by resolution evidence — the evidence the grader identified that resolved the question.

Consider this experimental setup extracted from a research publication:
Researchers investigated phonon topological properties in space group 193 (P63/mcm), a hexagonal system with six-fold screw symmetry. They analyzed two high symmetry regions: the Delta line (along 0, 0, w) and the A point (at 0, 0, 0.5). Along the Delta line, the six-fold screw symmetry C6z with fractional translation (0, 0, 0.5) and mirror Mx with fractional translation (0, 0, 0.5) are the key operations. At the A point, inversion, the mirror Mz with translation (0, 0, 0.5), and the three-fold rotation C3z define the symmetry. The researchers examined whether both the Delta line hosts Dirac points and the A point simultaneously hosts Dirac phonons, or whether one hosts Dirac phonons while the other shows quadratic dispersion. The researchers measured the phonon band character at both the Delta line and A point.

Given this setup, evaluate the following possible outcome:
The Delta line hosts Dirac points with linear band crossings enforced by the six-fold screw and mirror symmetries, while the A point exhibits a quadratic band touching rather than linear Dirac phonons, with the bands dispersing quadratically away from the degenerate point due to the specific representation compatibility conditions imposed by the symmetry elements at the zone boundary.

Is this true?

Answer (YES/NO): YES